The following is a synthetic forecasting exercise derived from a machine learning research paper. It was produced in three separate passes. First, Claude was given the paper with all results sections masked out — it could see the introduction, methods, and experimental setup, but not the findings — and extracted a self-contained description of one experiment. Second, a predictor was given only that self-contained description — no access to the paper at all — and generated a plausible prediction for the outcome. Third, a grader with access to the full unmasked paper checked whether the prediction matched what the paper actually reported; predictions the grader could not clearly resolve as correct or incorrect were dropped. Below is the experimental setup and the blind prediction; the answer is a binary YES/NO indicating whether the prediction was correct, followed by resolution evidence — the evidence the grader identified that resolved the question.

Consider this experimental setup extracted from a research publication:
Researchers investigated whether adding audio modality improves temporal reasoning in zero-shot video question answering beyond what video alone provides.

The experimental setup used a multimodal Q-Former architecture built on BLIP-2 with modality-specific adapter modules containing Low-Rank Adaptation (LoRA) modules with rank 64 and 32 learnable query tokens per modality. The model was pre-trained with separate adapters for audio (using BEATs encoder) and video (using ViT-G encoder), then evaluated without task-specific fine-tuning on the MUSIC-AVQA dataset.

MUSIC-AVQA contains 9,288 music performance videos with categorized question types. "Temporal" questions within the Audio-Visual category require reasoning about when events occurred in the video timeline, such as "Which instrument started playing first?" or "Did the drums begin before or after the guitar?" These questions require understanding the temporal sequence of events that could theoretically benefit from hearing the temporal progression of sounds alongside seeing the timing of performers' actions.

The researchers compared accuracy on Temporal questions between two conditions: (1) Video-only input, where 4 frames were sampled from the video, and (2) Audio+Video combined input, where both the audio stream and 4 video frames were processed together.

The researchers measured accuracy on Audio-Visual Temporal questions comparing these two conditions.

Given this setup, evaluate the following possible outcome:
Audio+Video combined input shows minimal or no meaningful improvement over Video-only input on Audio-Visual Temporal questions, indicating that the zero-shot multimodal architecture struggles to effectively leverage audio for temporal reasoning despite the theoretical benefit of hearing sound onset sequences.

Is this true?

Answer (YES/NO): YES